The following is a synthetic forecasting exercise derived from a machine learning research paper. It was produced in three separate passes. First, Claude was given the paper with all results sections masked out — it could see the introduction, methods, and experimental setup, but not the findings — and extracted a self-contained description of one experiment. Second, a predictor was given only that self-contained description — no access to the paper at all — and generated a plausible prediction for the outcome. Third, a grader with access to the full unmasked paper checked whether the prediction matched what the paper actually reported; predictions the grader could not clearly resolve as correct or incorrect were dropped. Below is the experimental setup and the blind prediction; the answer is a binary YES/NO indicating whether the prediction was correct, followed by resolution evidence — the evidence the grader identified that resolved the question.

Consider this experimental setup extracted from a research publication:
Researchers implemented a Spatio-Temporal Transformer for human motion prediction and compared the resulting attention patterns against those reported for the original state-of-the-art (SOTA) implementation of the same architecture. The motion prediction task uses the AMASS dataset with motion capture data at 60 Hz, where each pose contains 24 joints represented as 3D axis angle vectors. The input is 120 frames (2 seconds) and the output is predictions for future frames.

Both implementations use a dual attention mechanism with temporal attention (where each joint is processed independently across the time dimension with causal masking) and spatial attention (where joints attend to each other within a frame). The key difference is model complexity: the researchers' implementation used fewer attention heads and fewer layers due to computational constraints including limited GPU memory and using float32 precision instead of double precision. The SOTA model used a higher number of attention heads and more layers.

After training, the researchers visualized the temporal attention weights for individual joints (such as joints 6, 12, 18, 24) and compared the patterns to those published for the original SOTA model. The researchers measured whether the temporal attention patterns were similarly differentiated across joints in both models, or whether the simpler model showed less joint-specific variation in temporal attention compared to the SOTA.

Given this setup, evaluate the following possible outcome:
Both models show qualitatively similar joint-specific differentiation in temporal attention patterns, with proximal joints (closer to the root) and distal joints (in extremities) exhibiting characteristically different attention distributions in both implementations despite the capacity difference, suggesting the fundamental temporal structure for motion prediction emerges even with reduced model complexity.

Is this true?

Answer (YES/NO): NO